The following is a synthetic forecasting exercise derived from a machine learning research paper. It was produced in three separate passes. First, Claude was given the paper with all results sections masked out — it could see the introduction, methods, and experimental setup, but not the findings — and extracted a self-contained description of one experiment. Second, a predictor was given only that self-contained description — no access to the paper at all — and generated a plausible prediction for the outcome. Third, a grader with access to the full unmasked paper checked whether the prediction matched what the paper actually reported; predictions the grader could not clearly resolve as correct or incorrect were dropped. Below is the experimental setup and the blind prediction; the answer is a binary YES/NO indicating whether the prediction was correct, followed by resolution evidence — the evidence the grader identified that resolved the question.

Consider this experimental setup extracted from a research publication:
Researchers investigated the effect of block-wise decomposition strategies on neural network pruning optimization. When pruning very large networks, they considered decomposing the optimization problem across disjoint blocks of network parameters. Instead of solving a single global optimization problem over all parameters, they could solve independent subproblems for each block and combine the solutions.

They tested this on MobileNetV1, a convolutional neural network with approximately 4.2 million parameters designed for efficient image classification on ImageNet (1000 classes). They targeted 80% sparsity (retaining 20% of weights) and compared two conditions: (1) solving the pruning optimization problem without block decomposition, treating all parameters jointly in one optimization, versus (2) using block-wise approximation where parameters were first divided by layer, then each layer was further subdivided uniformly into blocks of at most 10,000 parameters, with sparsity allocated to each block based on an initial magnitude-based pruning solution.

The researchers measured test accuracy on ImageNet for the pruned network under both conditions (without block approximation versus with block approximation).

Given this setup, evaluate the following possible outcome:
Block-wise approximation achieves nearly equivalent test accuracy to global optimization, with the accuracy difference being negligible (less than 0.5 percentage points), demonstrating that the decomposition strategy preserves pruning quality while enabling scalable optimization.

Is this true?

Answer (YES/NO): NO